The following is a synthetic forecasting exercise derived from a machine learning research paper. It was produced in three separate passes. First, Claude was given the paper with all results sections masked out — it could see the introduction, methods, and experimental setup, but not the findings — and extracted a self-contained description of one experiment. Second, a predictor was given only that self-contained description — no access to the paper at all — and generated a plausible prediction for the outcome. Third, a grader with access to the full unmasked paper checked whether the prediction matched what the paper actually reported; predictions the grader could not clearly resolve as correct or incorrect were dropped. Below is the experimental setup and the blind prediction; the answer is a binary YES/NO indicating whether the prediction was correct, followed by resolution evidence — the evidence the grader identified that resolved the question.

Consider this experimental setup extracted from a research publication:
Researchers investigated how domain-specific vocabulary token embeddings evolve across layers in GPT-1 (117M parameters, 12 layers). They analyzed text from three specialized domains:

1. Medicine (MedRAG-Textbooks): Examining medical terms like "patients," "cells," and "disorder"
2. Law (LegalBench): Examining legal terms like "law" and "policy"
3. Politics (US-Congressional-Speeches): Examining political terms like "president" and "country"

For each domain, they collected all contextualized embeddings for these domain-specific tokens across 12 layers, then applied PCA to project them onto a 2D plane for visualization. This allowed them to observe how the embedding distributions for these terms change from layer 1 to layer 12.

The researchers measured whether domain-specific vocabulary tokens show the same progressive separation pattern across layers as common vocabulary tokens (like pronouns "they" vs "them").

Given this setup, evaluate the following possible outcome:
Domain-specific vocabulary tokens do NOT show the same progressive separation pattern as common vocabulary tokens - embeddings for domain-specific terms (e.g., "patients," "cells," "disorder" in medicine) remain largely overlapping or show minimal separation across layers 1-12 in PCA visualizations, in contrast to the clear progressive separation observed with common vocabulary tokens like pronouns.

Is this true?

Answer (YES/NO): NO